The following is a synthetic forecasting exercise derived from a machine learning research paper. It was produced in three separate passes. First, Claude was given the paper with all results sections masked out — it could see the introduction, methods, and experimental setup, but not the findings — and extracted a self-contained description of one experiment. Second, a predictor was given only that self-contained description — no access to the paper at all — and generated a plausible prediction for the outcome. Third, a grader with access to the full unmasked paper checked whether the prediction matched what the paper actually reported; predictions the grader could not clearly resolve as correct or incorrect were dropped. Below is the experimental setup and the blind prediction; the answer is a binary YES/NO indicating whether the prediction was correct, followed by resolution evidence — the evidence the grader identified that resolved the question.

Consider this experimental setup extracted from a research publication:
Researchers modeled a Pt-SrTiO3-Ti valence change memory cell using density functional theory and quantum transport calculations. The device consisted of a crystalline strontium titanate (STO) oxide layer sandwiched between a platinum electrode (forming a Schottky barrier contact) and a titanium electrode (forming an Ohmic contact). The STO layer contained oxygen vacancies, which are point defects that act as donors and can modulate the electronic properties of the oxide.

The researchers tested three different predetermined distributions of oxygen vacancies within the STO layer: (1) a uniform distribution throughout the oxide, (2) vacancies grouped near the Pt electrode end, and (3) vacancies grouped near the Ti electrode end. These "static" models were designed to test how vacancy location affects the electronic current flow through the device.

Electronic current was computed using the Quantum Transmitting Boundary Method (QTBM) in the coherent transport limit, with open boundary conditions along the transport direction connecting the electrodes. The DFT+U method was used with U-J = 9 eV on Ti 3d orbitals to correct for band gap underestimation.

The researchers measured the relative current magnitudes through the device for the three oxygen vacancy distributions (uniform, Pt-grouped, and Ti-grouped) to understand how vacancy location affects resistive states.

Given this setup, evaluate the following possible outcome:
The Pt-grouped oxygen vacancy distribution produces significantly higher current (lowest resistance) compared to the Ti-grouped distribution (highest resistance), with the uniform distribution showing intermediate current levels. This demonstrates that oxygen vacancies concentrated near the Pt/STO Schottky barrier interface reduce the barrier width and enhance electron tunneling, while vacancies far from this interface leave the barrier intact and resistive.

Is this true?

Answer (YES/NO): NO